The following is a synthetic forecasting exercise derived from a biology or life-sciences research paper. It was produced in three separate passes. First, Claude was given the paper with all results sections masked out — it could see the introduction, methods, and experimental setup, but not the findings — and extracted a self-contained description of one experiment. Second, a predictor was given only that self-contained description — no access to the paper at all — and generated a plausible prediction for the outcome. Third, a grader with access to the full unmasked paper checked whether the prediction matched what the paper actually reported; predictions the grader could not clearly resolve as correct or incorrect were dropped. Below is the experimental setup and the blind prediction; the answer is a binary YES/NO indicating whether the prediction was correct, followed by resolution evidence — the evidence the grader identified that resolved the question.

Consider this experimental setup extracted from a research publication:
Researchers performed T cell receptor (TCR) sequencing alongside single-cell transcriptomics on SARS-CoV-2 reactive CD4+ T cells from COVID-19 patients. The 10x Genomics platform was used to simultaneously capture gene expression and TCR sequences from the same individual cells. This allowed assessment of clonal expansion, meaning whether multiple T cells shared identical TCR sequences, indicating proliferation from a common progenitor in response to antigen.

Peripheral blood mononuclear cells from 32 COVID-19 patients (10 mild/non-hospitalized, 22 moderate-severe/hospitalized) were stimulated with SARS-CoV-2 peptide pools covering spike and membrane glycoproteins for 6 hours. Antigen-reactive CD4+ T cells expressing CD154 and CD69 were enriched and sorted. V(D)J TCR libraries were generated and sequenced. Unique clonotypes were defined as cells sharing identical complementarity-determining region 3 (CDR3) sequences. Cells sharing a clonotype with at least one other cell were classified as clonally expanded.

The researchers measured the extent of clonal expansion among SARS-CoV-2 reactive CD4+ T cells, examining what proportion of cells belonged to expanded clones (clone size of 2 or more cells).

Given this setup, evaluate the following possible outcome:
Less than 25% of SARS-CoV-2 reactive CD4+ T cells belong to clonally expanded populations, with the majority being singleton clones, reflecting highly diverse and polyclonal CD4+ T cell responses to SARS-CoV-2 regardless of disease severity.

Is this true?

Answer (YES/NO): NO